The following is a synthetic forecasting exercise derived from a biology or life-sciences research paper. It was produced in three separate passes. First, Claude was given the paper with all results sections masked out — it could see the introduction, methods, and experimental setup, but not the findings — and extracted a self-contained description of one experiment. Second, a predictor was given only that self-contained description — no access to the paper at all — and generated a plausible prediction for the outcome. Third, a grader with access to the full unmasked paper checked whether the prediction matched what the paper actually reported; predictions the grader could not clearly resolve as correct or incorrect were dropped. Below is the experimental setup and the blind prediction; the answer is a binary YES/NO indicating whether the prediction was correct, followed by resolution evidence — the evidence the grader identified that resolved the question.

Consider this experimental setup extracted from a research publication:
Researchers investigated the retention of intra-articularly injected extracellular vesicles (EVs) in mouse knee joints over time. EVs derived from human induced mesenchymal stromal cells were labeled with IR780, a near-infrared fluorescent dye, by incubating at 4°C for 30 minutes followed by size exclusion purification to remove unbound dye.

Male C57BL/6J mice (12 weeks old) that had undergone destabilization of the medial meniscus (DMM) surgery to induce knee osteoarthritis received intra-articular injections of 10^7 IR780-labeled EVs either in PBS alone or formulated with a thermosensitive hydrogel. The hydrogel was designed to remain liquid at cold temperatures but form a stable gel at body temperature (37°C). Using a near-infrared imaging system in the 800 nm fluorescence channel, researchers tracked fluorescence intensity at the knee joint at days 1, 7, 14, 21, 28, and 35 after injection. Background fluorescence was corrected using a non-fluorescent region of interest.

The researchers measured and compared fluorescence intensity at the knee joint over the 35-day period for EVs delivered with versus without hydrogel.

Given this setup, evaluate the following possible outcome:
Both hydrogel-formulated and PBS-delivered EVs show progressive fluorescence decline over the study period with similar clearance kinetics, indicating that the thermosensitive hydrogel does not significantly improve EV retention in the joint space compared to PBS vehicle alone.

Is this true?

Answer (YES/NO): NO